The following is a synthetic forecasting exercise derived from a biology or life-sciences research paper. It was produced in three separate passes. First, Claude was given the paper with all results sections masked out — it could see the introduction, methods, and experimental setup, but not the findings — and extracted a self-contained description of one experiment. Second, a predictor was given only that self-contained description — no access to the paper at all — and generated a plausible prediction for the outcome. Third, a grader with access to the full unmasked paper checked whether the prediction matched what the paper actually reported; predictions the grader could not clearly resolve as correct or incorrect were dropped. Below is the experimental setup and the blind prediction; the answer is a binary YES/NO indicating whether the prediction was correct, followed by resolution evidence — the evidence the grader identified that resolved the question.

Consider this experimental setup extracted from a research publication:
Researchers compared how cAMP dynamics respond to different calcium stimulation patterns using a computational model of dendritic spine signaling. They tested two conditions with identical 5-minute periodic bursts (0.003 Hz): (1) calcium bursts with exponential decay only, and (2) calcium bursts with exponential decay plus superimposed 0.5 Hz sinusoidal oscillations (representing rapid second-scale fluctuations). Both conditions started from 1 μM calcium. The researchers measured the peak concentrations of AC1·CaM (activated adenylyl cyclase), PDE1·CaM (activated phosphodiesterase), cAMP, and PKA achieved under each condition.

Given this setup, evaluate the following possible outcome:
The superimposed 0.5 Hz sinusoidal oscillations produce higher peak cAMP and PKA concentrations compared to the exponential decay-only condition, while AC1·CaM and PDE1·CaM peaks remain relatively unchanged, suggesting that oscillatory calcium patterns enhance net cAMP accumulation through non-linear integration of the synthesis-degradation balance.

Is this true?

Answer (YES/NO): NO